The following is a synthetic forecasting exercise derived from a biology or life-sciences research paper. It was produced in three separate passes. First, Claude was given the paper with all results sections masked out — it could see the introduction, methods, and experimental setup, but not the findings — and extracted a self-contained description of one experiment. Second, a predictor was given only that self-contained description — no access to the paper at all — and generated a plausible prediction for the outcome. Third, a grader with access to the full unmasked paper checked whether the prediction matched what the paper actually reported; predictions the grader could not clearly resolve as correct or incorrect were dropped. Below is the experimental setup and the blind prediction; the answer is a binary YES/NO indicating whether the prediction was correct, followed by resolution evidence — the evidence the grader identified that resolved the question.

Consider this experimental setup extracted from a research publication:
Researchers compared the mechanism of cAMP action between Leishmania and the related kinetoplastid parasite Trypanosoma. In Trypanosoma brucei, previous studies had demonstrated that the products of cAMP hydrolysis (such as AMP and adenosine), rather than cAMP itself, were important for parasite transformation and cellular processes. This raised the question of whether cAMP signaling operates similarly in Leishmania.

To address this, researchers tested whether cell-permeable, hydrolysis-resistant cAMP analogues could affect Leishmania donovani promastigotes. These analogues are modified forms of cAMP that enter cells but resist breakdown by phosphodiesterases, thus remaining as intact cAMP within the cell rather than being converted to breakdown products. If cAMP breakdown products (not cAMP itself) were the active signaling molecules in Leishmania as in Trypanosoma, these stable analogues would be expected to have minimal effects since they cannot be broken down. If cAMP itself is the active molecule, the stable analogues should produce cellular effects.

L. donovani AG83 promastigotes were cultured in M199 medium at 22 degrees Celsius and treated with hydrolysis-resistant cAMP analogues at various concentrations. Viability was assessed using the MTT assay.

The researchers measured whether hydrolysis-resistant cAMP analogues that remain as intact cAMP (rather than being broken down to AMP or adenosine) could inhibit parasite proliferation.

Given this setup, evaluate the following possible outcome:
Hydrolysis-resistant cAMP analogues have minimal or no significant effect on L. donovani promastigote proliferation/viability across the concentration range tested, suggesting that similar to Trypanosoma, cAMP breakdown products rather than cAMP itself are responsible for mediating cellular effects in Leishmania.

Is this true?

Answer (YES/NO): NO